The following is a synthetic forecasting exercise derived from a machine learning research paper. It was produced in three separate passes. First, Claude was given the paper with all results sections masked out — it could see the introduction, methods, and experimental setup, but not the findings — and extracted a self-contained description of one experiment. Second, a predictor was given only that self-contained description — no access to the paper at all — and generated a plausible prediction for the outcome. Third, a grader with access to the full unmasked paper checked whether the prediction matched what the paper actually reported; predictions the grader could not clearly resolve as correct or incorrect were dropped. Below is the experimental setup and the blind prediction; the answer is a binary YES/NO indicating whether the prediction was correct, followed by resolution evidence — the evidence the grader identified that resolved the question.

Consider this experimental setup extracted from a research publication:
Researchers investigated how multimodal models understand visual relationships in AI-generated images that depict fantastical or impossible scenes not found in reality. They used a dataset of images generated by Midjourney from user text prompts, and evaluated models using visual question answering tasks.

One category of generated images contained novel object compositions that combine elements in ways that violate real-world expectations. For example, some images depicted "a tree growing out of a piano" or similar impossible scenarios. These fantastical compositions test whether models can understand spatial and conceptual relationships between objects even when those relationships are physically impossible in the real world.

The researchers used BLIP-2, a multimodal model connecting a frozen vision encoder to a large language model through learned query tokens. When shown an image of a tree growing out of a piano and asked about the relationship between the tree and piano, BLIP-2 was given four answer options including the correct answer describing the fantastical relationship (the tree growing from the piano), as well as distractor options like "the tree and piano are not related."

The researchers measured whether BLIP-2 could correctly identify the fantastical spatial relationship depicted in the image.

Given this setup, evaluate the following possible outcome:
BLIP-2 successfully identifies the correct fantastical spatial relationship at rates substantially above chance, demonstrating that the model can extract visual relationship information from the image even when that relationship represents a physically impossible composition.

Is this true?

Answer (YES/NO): NO